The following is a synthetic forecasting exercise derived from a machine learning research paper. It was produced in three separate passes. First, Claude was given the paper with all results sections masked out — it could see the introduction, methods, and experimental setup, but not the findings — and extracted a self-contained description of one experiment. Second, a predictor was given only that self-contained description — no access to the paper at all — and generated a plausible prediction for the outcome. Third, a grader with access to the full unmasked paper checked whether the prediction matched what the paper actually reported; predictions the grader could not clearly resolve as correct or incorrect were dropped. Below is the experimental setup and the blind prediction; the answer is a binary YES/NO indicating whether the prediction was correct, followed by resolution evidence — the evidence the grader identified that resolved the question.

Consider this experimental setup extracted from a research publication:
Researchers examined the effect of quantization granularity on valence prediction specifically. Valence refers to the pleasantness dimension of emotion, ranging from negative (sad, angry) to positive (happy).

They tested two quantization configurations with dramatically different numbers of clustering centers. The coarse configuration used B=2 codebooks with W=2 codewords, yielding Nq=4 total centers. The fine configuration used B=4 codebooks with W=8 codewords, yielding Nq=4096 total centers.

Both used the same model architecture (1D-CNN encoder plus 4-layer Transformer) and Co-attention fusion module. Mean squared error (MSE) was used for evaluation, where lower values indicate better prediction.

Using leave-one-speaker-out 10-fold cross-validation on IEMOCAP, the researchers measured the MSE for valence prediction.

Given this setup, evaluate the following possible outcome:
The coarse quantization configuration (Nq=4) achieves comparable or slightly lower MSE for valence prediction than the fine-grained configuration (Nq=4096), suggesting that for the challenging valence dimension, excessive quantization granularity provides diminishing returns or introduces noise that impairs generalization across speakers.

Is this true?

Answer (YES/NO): NO